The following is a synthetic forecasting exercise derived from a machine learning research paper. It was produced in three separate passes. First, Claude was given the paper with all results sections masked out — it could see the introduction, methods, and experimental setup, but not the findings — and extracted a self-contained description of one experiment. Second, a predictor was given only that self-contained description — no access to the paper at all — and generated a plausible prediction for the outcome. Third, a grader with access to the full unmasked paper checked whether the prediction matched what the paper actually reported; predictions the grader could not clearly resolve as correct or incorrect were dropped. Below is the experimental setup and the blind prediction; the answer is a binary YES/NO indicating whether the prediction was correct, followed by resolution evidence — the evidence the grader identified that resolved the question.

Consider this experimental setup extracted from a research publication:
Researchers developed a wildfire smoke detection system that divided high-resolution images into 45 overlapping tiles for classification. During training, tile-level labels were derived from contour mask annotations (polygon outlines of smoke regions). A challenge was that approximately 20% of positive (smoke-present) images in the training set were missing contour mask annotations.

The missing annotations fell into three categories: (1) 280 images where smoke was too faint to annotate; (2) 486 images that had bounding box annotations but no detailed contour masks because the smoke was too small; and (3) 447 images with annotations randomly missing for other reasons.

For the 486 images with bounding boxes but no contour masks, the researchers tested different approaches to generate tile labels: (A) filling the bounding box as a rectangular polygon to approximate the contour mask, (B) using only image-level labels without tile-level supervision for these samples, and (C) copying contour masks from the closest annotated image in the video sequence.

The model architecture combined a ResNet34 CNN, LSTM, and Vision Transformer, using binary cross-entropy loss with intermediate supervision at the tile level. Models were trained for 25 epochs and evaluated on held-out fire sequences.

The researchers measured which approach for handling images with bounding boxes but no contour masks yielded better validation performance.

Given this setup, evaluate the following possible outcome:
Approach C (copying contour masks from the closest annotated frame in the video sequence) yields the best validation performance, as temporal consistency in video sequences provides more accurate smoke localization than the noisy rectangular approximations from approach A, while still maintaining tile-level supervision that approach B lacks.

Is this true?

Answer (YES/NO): NO